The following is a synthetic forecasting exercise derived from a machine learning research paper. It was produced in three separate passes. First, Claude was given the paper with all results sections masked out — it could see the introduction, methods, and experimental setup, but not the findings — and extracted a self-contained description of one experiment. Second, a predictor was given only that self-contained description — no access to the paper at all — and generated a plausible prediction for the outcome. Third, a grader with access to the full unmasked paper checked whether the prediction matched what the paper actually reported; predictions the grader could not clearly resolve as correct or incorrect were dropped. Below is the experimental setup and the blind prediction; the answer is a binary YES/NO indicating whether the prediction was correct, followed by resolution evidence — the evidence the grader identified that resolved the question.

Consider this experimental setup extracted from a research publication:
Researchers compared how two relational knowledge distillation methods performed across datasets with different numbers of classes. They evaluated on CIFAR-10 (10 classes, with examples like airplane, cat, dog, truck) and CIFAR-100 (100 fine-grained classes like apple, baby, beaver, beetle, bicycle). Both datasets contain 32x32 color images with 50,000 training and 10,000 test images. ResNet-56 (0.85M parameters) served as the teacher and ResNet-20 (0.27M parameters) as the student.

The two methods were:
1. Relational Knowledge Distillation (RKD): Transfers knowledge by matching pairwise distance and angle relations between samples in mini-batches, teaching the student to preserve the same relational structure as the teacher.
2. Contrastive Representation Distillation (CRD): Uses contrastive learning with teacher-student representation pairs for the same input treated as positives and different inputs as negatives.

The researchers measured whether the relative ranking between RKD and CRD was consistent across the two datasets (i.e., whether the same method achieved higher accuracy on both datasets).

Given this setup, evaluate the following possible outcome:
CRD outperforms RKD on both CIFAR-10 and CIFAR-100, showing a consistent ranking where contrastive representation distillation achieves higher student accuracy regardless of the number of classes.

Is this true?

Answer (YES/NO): NO